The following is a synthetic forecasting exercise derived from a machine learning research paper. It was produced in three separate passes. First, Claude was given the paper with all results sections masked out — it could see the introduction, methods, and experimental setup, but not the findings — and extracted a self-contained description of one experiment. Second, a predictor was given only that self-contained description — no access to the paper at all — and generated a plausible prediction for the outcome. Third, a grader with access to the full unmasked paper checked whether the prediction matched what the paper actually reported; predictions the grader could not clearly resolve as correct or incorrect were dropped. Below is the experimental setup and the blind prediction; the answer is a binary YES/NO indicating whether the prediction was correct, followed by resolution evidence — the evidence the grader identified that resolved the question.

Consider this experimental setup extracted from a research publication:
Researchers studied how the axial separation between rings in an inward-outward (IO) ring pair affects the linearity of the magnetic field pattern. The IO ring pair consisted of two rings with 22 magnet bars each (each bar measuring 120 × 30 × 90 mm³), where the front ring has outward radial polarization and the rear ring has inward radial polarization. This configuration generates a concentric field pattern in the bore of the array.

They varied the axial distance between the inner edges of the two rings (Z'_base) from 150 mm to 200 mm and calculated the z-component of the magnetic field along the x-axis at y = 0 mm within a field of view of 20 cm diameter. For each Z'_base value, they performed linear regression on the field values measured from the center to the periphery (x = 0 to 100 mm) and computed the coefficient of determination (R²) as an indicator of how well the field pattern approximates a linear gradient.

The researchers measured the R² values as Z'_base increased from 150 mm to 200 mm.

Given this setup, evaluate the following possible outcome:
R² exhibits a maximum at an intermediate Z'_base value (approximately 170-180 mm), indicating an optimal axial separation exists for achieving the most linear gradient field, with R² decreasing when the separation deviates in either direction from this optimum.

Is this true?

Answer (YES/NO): NO